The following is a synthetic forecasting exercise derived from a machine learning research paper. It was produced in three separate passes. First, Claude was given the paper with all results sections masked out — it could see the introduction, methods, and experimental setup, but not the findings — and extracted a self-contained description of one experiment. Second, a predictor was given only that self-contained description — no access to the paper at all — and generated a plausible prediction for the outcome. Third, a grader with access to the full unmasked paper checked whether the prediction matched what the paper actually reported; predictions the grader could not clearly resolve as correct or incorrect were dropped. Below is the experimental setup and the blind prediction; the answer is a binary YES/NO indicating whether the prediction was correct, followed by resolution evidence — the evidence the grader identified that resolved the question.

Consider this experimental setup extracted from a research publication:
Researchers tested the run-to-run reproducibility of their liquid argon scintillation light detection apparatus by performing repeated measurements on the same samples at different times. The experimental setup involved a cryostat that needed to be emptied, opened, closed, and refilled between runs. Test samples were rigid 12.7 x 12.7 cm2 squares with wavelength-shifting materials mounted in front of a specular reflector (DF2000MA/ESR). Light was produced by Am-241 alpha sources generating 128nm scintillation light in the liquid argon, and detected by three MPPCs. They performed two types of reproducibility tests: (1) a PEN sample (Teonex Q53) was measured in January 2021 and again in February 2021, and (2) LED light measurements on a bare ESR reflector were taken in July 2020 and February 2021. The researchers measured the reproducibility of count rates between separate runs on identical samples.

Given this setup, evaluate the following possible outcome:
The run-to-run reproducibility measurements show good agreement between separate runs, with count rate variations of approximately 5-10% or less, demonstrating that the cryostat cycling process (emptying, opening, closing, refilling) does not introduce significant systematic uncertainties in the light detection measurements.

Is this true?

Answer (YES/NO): NO